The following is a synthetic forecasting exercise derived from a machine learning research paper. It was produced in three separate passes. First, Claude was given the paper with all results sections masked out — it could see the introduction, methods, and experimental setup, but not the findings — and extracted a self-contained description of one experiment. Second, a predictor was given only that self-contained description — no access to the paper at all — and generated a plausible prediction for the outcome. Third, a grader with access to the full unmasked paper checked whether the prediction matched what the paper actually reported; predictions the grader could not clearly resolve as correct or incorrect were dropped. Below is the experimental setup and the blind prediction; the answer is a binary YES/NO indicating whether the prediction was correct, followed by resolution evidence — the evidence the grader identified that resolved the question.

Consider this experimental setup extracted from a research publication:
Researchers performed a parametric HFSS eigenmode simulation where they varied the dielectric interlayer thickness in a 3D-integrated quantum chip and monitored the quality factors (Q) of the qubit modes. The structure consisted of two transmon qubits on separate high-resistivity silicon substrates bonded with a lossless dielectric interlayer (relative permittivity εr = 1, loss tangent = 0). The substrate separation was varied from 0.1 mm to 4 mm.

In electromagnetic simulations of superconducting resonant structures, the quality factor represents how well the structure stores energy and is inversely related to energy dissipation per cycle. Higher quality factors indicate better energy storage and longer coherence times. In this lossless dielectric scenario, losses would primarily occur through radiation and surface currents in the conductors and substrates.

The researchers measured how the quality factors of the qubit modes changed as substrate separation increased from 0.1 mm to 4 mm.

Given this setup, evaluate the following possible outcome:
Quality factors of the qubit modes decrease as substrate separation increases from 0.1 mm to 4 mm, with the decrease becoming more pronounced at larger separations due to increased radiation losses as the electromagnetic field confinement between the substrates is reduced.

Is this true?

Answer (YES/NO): NO